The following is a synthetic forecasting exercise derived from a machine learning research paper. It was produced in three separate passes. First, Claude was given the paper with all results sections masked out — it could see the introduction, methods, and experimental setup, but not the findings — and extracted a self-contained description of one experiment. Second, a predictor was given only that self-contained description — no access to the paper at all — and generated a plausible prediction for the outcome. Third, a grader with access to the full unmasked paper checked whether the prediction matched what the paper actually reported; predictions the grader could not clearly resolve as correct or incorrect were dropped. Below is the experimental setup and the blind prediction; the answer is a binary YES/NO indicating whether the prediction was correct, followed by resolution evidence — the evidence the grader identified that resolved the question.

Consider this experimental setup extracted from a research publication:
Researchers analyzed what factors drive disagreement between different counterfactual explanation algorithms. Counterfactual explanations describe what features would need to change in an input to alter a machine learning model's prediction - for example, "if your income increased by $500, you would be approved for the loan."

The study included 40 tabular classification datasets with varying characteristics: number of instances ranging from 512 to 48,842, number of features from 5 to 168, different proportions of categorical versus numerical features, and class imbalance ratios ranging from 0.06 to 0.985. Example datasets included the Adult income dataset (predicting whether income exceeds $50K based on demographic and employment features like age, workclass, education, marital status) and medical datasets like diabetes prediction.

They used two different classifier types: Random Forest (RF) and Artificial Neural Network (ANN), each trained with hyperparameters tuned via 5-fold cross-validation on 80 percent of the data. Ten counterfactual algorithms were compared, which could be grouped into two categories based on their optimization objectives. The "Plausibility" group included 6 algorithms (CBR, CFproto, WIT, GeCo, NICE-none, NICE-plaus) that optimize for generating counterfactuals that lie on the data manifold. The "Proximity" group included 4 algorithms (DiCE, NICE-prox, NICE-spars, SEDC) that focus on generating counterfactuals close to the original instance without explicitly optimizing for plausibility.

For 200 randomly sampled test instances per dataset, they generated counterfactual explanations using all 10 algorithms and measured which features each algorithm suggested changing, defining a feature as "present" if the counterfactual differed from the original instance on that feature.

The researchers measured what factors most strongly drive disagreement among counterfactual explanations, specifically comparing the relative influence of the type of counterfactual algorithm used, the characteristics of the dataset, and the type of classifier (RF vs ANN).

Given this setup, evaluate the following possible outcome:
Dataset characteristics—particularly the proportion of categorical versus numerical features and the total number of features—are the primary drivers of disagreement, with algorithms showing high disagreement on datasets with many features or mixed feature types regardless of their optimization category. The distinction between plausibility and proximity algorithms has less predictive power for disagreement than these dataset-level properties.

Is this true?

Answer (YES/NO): NO